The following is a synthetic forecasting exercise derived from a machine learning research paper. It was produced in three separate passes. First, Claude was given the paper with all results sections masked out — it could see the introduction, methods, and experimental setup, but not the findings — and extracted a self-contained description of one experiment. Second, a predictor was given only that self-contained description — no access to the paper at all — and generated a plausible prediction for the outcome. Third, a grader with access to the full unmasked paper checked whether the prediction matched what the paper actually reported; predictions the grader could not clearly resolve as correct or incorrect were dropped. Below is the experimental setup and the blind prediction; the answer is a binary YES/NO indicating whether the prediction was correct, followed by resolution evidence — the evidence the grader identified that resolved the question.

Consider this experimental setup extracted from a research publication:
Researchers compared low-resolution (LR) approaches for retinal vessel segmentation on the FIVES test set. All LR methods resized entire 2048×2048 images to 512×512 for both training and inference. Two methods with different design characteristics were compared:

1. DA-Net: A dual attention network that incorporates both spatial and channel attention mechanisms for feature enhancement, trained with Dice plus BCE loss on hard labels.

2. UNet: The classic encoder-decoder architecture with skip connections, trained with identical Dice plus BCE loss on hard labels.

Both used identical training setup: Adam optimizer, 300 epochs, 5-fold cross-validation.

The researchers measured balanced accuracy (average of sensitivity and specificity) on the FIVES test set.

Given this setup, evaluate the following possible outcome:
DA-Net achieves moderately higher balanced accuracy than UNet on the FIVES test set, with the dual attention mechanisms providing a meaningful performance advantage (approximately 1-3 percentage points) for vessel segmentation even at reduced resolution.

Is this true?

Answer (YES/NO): YES